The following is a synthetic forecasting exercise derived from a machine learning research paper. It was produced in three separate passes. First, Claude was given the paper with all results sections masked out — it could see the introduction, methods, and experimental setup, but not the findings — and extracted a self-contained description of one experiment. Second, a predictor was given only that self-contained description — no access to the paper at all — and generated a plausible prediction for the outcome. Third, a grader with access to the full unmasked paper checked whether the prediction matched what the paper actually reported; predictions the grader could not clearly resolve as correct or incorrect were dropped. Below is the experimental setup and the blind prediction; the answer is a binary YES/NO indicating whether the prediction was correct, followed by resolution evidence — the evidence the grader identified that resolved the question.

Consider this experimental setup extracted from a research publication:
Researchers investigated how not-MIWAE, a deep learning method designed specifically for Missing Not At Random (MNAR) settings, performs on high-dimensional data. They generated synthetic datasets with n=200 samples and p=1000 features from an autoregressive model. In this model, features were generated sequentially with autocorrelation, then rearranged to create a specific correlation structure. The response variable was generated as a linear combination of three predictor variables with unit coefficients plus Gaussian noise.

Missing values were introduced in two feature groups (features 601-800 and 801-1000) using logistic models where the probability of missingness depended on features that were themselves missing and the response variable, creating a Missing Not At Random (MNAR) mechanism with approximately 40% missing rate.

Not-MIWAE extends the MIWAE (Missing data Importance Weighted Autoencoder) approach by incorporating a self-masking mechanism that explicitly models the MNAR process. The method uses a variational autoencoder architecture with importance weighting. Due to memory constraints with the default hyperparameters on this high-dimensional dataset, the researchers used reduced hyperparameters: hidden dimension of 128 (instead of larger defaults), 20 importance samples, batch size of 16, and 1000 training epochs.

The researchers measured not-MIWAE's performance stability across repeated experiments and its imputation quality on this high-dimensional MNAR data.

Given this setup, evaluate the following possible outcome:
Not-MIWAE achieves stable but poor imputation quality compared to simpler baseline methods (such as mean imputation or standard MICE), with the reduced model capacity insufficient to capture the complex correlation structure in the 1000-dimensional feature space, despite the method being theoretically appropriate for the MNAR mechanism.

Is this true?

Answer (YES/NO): NO